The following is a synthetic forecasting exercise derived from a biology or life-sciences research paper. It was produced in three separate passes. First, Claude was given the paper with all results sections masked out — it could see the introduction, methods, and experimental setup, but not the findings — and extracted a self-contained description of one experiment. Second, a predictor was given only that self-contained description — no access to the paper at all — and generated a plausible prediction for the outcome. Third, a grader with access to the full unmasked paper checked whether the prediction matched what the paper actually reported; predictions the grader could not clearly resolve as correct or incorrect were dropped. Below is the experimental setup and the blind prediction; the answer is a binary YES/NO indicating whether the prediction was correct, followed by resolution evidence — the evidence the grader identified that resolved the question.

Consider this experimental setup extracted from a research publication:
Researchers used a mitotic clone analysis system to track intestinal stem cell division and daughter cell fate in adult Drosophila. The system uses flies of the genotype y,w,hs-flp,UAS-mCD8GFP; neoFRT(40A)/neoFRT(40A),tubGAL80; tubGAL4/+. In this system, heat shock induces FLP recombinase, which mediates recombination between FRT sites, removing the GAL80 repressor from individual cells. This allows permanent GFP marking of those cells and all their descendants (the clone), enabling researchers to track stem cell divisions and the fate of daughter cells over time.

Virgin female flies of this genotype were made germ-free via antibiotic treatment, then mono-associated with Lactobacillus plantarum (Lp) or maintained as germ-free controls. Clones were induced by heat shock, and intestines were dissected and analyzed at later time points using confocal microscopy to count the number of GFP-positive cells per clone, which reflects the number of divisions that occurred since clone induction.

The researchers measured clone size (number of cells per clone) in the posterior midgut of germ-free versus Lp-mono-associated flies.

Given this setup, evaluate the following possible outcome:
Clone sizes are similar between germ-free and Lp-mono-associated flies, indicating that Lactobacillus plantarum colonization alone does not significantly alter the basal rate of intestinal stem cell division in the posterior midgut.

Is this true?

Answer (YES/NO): NO